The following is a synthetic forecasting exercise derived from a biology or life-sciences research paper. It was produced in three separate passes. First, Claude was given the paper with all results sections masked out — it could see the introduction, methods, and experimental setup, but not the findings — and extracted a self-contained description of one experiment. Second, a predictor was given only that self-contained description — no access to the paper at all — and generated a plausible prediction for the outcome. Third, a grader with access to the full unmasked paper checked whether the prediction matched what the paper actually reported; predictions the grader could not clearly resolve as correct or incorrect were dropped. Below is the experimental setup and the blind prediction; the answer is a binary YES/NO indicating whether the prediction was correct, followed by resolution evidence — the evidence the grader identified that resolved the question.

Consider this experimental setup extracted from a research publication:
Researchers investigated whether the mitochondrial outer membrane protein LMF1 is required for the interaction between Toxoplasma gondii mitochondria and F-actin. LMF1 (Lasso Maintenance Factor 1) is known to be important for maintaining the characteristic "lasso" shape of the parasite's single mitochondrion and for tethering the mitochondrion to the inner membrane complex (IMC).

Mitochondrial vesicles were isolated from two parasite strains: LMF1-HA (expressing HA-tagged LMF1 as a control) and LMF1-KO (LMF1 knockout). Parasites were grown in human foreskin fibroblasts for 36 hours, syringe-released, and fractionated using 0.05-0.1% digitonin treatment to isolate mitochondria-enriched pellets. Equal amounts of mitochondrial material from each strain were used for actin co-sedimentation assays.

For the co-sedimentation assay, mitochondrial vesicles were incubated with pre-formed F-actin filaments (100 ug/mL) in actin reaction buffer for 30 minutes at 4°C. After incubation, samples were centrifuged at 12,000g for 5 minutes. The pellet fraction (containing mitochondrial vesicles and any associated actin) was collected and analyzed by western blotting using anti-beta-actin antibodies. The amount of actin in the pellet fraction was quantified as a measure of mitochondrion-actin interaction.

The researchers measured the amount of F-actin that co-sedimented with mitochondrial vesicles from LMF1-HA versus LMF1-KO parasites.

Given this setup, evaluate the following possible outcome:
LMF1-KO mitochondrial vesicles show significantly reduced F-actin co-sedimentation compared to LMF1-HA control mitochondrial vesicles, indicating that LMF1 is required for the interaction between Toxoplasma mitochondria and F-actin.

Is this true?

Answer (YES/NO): NO